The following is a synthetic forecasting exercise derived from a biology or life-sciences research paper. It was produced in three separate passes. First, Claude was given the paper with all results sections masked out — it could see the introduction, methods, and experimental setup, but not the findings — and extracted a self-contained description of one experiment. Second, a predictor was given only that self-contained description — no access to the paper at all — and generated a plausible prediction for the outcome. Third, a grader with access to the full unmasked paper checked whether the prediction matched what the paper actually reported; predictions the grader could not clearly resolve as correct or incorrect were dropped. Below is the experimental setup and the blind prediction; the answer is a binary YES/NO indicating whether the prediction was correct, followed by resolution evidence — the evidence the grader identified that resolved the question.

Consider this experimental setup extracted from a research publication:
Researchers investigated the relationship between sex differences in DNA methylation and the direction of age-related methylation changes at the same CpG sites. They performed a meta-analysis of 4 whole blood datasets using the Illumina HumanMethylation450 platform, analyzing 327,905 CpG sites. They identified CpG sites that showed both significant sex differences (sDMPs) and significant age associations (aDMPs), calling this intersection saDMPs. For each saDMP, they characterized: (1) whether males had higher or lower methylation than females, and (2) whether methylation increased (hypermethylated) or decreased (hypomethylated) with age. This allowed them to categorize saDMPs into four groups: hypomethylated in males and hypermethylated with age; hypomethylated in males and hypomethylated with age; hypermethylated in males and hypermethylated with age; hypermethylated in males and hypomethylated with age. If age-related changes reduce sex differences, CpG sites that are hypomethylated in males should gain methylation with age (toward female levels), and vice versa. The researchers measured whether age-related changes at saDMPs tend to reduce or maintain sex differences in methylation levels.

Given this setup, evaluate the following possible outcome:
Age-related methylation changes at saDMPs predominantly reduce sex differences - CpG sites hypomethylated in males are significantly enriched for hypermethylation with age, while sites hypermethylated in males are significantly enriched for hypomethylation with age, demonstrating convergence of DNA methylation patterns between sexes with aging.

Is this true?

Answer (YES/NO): YES